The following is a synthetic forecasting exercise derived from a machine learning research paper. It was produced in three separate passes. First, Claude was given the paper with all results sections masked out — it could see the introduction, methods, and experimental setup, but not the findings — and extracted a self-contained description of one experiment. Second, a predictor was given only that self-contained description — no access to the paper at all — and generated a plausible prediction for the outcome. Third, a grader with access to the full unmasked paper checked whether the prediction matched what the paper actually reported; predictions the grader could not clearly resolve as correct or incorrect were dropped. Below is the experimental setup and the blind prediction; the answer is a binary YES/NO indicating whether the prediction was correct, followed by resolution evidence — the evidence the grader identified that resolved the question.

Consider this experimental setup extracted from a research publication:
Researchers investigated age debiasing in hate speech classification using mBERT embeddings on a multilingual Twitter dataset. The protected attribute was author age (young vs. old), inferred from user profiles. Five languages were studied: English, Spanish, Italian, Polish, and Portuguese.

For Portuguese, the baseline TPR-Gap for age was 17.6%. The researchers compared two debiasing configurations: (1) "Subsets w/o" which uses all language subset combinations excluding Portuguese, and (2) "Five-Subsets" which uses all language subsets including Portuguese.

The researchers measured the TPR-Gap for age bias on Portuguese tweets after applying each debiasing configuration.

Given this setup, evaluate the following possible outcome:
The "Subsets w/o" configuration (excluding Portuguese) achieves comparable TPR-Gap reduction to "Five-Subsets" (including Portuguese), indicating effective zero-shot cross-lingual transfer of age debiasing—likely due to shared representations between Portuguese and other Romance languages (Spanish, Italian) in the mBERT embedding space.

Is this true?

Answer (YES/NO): NO